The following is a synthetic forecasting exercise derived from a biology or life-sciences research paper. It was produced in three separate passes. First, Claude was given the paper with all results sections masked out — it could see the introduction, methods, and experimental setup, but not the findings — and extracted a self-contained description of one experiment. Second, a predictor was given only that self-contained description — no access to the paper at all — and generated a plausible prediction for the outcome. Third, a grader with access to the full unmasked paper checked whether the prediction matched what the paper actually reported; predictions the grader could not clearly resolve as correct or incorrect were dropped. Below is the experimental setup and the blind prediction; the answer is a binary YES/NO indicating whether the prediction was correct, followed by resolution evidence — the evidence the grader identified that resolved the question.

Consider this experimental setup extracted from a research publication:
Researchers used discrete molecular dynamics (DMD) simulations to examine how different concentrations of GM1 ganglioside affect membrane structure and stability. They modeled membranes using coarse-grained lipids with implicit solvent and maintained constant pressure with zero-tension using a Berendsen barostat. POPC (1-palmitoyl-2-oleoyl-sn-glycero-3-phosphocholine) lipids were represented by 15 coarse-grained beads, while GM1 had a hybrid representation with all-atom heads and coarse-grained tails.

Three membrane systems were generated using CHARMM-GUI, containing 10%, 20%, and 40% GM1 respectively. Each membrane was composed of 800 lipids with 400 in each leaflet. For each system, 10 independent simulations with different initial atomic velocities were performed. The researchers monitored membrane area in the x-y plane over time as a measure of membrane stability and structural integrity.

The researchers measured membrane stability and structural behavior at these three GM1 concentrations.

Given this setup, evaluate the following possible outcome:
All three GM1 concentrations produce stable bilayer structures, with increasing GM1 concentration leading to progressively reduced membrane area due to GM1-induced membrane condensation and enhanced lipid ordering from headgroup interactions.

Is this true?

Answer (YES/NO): NO